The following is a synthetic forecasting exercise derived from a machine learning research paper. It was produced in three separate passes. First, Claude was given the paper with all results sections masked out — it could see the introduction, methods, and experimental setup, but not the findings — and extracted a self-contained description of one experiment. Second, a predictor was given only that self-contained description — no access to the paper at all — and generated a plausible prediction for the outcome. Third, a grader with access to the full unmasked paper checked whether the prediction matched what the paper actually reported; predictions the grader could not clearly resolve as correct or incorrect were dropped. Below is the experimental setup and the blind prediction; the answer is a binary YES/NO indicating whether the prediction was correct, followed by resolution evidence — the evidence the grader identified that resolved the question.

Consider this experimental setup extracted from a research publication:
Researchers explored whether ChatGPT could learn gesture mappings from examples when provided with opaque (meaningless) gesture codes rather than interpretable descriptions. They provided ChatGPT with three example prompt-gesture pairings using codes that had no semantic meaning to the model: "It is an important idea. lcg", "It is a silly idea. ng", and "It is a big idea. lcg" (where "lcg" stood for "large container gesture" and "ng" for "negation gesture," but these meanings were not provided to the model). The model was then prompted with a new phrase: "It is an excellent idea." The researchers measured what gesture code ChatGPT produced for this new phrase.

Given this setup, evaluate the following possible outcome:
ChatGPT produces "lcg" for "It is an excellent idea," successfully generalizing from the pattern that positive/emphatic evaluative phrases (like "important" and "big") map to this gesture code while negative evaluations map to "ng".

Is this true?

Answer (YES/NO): YES